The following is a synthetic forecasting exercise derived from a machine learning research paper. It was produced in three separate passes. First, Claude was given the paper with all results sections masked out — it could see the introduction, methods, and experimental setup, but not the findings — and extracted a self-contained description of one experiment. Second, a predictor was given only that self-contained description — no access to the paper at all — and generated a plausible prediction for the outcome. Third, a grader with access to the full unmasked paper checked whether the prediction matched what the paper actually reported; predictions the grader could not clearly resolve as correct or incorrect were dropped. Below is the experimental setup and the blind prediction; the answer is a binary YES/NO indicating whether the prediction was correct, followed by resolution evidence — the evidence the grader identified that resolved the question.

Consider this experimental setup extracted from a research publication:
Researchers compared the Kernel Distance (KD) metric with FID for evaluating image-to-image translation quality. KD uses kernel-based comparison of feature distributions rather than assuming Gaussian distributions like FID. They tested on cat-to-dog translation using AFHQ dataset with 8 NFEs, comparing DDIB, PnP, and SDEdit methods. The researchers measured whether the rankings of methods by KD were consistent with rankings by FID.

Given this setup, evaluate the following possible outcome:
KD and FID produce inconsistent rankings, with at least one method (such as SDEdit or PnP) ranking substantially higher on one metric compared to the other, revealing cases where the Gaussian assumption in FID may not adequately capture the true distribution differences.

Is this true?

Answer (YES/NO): YES